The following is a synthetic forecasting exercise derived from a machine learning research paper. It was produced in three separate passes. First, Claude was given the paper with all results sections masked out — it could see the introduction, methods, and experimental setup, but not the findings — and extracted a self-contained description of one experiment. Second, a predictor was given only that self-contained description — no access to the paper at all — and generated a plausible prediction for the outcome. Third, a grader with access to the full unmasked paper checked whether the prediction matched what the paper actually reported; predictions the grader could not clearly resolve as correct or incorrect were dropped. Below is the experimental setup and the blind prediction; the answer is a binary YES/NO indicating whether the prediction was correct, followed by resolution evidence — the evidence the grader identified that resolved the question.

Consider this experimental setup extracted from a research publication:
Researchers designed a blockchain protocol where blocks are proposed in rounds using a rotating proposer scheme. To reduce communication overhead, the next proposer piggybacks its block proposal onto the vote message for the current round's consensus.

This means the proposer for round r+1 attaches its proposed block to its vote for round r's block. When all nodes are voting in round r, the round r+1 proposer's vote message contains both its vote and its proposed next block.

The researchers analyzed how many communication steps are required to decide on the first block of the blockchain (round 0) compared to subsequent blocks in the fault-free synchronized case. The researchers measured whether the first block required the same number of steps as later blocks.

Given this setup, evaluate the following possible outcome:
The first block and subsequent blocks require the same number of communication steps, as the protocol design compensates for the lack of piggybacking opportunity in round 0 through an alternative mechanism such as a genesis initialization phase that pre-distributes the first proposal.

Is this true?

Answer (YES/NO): NO